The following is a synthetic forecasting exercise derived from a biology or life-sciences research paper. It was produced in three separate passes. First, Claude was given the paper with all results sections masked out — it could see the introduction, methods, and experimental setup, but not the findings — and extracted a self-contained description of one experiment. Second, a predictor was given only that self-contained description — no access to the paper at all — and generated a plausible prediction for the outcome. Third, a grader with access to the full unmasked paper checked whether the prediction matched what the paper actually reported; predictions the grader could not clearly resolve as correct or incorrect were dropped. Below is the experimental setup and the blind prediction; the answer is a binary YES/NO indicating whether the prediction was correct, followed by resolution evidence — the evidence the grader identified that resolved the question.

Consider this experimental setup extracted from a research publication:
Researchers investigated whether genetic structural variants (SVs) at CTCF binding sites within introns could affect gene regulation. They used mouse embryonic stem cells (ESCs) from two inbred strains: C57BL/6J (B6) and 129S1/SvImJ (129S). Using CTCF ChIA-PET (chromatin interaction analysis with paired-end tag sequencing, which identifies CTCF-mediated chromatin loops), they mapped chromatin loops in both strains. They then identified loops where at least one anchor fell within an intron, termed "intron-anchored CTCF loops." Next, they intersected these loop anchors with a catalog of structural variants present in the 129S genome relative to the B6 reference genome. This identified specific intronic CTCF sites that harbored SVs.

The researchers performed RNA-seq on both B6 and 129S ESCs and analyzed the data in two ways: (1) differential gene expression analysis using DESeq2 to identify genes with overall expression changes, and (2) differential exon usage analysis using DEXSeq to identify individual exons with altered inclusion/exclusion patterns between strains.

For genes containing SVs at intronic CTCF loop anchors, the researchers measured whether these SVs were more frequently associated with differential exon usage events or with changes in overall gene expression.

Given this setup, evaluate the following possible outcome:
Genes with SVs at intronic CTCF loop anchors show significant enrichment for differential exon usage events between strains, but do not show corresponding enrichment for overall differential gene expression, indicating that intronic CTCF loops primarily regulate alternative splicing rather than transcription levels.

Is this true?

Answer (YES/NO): YES